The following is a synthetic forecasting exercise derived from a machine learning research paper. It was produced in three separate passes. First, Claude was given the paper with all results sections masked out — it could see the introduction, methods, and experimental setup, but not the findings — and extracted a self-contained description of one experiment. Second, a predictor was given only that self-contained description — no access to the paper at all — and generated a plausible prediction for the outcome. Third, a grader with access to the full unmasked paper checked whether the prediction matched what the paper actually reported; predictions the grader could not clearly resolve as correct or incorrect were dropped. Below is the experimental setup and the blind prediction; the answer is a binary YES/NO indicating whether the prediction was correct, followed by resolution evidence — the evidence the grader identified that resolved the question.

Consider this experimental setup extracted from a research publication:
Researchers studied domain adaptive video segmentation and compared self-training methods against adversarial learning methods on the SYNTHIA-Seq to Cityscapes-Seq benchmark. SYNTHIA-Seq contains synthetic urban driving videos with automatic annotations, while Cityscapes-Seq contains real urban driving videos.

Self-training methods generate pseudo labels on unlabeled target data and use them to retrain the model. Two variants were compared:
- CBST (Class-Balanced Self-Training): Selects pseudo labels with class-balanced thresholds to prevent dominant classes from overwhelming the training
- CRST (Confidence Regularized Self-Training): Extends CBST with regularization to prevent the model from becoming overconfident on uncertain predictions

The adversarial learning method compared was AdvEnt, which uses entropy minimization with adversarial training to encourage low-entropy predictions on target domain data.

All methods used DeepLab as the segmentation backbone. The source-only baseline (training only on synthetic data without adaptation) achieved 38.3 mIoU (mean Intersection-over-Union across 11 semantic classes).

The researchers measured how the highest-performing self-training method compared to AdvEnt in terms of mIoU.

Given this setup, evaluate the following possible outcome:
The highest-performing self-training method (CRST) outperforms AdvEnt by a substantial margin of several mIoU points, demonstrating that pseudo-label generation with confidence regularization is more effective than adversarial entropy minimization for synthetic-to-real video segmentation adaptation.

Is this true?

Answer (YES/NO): NO